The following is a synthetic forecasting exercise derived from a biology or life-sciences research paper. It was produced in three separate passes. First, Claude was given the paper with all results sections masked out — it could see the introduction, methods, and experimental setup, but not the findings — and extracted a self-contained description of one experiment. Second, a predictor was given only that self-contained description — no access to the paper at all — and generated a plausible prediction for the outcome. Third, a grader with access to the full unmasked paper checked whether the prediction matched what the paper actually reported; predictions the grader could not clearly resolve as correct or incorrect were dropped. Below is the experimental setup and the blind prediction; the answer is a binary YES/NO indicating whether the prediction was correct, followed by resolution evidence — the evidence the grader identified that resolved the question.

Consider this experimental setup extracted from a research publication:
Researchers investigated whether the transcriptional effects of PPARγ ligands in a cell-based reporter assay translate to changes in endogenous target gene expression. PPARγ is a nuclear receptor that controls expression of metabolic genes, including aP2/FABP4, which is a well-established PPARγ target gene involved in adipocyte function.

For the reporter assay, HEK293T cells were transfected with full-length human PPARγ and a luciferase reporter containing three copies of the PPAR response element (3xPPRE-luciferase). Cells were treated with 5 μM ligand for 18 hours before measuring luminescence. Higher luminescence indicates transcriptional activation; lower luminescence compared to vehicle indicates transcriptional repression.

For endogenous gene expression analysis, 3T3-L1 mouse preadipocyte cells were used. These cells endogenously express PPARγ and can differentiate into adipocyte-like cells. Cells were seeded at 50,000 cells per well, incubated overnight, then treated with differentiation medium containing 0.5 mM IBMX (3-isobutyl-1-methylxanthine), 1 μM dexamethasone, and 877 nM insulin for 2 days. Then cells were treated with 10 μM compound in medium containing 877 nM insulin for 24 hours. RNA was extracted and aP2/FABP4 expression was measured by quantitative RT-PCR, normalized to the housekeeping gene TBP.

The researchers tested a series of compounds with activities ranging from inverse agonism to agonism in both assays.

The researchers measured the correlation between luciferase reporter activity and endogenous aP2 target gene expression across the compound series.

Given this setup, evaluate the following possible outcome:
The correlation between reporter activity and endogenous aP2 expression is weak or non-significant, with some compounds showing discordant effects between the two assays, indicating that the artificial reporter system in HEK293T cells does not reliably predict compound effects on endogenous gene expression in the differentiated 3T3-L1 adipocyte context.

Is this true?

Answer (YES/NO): NO